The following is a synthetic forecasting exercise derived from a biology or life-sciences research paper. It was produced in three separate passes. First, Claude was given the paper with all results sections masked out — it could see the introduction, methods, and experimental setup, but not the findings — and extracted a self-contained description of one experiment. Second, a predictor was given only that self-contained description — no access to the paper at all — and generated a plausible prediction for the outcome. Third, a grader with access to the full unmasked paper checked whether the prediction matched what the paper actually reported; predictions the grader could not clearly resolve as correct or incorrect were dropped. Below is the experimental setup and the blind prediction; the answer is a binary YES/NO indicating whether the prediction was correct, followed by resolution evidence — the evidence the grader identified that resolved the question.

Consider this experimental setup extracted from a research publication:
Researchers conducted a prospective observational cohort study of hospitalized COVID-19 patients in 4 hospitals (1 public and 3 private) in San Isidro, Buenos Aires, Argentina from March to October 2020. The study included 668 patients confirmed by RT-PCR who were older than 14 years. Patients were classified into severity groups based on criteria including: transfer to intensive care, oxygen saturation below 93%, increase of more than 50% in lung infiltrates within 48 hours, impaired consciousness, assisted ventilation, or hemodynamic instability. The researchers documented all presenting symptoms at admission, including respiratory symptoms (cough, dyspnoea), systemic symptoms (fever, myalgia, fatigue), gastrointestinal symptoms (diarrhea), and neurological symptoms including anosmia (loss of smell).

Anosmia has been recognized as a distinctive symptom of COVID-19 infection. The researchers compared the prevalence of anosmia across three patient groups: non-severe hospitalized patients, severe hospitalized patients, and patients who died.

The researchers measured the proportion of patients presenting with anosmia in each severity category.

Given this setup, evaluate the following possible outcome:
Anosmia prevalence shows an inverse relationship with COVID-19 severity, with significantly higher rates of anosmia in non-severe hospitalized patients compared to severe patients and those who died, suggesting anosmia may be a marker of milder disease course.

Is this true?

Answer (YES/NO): YES